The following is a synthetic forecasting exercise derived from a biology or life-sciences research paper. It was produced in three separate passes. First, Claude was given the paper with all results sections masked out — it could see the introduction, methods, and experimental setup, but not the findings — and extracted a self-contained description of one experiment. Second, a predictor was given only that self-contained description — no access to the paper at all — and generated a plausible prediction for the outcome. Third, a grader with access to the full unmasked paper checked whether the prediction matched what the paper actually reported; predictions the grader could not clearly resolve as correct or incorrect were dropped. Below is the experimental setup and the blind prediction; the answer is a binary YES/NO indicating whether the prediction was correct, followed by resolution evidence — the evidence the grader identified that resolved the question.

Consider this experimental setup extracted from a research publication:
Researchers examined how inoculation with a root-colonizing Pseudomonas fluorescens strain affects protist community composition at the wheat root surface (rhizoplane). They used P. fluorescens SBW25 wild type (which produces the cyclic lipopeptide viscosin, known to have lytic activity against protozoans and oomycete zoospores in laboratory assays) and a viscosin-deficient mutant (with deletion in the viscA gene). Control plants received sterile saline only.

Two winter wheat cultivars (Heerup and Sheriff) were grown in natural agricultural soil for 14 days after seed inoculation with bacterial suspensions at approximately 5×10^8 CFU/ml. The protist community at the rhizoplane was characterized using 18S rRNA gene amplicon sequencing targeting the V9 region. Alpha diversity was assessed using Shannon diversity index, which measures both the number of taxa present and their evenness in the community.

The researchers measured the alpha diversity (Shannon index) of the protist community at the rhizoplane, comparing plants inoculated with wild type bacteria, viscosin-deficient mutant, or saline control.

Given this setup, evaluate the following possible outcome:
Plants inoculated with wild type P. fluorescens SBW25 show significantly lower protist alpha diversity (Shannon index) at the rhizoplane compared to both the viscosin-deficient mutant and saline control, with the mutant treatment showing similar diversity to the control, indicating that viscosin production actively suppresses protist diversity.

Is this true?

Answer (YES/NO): NO